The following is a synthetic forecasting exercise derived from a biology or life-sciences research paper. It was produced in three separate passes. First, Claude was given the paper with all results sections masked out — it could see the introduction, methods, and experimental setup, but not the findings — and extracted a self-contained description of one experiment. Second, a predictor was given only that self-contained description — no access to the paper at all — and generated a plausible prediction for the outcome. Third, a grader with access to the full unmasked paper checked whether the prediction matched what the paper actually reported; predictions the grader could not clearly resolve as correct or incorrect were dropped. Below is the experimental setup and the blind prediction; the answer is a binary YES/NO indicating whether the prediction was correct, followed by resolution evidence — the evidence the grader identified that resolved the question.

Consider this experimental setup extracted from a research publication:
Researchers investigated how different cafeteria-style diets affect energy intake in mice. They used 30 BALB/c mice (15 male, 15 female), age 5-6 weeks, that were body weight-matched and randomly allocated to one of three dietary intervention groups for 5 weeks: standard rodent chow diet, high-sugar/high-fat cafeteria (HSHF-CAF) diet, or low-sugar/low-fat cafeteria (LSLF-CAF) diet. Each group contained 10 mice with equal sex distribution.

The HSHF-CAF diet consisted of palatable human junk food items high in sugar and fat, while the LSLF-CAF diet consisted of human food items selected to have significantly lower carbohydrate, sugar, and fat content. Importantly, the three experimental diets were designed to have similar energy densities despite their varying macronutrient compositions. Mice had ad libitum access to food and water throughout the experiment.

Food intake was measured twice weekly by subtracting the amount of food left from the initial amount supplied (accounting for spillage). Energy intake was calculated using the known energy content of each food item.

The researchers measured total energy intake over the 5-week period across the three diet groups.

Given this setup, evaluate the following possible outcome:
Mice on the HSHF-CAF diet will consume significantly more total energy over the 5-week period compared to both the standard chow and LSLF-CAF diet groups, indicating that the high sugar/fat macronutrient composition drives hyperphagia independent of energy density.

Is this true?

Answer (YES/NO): NO